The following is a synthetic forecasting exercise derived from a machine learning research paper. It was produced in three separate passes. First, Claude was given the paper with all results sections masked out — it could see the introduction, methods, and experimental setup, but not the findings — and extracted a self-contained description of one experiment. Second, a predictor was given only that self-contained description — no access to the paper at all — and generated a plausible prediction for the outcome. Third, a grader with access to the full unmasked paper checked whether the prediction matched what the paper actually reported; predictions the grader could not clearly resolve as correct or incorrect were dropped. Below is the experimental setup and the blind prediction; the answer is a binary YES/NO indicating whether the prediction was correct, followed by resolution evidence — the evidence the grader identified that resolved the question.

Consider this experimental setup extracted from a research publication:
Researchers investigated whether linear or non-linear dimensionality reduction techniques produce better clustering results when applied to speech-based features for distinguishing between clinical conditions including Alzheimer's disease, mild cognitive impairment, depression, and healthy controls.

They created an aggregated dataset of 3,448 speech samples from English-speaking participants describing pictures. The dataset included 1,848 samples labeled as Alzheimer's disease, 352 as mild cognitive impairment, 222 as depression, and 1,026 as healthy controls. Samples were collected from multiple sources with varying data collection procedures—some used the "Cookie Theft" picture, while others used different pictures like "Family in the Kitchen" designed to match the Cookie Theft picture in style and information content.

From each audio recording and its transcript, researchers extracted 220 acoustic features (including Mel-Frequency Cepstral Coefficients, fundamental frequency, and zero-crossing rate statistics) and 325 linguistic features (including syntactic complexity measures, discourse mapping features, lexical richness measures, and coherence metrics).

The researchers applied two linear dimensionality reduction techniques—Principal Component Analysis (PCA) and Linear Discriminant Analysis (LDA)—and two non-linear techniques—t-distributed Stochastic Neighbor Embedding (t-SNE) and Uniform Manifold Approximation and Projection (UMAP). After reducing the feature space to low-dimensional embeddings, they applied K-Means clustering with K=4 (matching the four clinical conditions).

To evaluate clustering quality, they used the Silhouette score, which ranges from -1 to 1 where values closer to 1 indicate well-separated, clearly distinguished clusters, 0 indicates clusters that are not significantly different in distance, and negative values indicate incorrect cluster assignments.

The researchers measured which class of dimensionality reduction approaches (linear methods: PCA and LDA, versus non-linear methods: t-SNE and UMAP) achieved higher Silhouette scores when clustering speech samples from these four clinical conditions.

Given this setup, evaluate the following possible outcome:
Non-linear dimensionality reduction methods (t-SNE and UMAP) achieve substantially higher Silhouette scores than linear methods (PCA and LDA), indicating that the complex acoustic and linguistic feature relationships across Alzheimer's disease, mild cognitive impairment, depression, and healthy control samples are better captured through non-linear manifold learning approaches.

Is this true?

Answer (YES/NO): YES